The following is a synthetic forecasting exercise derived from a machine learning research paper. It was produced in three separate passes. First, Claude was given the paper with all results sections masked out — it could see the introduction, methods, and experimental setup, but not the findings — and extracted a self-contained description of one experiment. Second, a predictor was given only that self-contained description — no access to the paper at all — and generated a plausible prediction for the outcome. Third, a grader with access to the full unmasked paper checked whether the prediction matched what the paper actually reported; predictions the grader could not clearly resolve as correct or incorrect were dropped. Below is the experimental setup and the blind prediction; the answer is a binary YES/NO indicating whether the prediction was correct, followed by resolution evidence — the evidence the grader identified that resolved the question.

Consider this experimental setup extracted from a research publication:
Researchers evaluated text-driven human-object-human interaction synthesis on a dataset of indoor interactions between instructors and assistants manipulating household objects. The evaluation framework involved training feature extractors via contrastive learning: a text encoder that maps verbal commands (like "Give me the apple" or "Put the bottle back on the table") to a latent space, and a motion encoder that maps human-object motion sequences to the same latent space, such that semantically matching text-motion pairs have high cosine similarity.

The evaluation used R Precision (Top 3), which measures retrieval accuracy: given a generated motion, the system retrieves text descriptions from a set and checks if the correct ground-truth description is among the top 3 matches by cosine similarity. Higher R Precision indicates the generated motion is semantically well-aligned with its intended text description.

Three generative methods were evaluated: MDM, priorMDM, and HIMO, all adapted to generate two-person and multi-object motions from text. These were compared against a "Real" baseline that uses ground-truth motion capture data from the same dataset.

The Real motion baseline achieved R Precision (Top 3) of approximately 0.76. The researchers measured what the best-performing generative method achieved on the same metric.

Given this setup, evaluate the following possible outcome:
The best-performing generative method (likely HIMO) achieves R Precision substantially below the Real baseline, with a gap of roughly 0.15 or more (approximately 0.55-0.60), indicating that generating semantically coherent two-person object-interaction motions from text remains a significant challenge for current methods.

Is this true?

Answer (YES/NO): YES